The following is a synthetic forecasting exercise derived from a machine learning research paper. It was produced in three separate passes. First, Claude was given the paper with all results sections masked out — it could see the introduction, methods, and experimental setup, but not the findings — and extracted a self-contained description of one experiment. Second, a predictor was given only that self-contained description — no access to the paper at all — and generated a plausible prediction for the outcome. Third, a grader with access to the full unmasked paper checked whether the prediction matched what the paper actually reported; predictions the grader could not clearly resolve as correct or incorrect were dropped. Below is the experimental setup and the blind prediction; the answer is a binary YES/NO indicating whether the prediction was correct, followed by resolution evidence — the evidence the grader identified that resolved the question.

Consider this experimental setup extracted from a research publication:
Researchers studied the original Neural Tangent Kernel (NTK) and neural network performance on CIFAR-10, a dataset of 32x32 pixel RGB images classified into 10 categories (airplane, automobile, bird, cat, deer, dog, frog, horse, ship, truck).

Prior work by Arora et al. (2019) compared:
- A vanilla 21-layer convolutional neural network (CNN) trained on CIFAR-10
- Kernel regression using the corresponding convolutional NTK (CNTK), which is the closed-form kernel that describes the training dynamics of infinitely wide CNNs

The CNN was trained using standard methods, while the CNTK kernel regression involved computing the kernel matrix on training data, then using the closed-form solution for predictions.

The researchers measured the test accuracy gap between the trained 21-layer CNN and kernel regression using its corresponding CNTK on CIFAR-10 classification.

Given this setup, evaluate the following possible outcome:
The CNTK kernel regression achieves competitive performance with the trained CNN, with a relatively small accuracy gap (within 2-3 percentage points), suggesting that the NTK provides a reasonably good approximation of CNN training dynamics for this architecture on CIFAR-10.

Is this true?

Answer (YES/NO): NO